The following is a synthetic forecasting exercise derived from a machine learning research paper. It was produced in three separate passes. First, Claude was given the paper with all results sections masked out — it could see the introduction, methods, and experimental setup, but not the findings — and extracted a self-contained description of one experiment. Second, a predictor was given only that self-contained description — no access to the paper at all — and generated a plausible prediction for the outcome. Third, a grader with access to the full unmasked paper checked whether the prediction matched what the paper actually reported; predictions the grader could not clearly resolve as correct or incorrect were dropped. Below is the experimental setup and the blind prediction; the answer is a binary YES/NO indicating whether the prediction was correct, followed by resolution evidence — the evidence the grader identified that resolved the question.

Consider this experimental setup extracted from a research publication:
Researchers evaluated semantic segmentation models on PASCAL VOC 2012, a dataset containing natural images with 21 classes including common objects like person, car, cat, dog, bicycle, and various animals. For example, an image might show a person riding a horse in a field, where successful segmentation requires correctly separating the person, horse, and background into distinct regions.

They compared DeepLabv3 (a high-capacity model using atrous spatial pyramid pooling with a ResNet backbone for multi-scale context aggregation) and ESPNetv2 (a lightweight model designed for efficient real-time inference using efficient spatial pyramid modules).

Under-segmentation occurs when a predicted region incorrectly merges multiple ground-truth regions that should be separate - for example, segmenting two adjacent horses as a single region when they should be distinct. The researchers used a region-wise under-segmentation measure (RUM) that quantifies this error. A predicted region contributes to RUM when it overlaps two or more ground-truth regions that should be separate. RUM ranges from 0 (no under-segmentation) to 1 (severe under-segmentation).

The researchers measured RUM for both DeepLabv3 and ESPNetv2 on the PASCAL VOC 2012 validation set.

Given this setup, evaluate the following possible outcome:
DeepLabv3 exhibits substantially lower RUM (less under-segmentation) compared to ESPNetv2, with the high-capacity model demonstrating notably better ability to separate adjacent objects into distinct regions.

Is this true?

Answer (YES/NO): NO